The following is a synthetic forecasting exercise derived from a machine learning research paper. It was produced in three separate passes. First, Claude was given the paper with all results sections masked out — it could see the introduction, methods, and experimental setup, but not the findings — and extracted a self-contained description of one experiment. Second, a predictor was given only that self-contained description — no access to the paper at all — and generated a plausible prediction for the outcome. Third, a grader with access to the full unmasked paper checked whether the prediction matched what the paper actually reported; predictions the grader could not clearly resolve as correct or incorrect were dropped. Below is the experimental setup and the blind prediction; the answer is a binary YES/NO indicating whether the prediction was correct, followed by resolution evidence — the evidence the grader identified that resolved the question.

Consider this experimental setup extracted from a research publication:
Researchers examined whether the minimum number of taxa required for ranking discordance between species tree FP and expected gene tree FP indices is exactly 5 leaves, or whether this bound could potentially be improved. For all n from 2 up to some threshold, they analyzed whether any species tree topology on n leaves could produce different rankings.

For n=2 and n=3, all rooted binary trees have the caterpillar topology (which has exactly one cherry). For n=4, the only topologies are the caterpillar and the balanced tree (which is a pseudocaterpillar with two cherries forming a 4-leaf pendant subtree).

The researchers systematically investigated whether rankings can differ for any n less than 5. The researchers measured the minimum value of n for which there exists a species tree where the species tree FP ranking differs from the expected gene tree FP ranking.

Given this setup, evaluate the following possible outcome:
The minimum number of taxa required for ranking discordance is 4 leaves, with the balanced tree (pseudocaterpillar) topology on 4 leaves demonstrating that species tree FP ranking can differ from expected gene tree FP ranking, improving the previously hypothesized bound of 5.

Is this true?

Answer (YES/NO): NO